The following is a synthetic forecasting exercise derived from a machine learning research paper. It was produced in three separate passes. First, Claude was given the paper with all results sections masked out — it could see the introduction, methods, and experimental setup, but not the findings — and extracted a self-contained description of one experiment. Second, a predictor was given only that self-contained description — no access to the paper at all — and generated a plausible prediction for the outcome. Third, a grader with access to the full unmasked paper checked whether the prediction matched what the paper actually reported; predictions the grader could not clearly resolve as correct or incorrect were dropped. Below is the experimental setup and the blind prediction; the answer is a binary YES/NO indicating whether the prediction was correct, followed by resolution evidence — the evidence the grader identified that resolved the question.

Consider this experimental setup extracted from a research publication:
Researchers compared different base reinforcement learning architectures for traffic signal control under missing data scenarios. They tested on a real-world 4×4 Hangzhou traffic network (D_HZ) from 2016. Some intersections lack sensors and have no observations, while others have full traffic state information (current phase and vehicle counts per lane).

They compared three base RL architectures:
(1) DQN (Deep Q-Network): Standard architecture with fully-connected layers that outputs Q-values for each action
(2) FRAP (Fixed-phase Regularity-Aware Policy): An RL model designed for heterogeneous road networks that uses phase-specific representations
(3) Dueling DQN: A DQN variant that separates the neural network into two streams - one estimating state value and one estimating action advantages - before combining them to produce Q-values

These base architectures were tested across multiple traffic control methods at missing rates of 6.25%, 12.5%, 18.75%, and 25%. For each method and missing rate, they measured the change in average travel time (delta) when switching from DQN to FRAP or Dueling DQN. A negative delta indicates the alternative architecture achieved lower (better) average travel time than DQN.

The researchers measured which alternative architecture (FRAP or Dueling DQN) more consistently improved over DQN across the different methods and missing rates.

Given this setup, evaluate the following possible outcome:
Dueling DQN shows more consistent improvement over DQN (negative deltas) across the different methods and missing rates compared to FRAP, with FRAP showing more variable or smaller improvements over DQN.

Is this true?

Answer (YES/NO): YES